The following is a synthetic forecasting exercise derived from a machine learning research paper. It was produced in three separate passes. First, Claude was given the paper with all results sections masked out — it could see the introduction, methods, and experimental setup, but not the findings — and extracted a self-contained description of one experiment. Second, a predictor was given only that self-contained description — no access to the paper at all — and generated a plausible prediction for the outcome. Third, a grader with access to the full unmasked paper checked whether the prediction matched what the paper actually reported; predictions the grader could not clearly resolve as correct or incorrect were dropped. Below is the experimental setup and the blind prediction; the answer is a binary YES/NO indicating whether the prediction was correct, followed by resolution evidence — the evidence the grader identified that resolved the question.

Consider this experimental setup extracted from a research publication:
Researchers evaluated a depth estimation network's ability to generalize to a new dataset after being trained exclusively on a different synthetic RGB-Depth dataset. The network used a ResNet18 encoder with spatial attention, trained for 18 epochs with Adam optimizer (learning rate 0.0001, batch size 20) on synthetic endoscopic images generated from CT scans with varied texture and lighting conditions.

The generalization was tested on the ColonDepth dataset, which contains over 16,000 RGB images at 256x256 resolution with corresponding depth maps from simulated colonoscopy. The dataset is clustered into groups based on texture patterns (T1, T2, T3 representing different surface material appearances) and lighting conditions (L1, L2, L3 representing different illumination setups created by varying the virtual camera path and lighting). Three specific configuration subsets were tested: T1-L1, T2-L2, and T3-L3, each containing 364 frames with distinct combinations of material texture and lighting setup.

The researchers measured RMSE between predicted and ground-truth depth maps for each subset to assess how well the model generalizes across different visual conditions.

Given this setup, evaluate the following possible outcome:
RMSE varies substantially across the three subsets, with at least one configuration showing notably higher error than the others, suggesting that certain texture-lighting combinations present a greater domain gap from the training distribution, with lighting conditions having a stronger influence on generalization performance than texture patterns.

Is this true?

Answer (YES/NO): NO